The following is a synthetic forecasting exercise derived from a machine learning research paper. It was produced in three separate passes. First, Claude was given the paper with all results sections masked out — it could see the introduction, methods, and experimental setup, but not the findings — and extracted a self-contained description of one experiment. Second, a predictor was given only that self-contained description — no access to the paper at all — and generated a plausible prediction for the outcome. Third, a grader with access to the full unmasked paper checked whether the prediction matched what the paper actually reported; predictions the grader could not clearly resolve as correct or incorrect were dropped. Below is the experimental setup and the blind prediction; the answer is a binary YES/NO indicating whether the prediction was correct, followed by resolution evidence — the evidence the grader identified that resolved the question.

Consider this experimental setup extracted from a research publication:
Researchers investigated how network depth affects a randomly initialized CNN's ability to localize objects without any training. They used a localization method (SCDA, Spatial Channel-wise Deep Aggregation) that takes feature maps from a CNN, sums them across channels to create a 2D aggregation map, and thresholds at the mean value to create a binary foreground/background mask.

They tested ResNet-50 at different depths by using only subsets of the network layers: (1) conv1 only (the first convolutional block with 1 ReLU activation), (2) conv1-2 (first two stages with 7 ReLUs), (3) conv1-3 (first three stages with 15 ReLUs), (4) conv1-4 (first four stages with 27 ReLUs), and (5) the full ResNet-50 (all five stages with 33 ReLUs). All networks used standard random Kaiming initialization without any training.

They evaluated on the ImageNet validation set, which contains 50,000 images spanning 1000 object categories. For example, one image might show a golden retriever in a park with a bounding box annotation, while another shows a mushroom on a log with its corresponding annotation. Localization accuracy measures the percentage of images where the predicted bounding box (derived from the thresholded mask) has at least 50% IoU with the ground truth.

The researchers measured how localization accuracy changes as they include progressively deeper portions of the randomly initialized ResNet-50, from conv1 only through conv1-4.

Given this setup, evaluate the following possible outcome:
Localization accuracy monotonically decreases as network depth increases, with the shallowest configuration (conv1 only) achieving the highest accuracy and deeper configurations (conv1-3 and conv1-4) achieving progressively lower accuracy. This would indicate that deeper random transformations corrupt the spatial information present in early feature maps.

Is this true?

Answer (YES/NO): NO